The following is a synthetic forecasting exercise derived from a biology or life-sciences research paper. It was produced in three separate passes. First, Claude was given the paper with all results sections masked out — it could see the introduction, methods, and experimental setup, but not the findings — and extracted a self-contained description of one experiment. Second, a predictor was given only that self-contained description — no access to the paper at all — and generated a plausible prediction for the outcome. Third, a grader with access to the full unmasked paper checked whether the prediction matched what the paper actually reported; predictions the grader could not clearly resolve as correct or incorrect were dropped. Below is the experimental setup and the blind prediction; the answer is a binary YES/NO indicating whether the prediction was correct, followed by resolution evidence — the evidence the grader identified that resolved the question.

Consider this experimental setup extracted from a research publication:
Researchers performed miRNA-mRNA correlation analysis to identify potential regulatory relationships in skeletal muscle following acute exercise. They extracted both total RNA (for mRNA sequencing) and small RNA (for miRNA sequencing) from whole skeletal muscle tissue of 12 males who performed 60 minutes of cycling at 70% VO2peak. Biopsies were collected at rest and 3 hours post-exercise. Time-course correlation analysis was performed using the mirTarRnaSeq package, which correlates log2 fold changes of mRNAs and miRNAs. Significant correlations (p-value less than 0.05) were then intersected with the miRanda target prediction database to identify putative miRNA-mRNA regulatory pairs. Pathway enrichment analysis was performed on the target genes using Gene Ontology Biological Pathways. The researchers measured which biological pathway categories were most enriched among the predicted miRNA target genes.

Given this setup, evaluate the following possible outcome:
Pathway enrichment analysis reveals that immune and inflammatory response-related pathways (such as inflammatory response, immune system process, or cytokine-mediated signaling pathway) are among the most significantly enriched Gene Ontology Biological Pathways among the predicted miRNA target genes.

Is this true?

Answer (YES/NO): YES